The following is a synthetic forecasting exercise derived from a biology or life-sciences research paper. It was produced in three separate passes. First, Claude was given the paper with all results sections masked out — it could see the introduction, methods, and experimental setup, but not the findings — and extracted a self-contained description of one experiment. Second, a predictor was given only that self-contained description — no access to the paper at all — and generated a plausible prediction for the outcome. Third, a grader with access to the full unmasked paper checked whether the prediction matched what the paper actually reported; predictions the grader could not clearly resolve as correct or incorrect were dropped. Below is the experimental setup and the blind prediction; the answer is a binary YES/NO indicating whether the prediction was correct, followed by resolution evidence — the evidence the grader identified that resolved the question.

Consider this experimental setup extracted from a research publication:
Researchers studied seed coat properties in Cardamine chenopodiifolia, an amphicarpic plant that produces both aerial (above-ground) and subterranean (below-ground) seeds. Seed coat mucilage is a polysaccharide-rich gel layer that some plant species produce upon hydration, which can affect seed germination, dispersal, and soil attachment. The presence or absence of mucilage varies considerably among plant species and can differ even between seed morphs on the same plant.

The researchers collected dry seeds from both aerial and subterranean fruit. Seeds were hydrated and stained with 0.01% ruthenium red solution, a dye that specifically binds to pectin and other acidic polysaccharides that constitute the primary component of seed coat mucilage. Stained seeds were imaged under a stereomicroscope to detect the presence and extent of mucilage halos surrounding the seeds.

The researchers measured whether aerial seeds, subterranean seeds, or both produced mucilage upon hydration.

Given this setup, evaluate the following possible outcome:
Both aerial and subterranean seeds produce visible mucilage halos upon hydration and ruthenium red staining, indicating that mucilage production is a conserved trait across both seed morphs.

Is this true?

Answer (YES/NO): NO